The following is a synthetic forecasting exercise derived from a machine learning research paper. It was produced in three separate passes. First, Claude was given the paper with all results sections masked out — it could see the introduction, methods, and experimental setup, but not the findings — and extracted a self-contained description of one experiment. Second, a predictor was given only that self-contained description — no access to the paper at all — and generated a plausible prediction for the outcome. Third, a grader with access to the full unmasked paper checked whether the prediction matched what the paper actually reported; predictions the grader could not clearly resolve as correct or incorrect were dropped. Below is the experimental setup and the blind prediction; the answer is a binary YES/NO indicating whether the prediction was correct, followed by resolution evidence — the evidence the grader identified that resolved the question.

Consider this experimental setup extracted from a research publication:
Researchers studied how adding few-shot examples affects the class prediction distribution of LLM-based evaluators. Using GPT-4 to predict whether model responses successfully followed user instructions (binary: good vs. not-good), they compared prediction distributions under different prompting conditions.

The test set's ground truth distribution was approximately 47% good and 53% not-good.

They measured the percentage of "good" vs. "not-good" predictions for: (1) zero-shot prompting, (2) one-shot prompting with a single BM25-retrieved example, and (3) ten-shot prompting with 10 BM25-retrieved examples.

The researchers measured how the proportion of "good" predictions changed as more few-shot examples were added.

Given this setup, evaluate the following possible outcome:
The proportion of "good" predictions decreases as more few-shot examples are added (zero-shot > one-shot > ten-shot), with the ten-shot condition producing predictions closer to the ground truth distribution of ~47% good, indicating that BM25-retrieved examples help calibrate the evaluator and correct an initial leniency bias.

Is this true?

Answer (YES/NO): YES